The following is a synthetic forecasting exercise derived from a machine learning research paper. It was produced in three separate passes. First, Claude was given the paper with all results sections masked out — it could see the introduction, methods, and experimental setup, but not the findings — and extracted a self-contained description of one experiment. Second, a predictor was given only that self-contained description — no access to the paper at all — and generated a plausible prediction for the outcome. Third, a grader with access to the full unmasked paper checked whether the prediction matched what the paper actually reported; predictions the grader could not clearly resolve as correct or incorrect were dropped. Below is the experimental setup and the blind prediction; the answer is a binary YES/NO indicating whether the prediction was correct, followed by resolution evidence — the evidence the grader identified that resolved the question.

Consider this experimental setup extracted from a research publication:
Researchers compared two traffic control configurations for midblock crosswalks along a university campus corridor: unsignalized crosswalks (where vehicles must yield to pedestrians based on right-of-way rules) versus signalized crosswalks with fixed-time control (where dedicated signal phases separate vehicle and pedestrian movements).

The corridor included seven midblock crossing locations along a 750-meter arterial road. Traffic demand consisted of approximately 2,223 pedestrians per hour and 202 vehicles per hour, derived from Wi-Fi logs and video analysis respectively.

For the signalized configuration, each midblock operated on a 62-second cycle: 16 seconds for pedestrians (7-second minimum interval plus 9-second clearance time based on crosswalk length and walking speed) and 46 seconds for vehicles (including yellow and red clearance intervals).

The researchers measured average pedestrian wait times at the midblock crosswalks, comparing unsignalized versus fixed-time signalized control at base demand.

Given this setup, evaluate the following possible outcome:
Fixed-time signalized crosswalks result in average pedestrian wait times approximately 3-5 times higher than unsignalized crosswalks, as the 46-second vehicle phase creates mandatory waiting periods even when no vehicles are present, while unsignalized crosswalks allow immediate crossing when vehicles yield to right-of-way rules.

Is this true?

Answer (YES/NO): NO